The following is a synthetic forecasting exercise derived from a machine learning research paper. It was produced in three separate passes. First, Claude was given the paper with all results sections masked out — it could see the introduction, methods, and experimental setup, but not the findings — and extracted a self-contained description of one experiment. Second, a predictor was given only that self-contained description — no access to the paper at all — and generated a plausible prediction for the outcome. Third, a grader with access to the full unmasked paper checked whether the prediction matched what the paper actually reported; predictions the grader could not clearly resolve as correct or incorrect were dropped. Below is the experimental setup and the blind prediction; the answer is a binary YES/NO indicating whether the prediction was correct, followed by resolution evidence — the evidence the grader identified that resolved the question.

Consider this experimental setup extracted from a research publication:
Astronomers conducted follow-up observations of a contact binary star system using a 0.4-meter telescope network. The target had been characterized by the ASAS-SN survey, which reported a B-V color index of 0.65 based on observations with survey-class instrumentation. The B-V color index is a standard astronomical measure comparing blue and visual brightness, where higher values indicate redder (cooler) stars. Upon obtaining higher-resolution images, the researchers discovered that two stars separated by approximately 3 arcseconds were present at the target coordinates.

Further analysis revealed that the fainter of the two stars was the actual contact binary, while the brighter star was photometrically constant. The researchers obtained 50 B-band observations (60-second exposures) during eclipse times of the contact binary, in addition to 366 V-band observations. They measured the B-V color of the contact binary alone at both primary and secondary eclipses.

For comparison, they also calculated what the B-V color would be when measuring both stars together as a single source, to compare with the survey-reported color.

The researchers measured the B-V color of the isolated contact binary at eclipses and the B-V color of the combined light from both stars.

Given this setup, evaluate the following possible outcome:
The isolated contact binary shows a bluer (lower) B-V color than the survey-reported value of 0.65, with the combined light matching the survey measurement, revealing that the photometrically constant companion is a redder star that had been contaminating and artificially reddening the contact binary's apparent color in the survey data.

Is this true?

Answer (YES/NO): NO